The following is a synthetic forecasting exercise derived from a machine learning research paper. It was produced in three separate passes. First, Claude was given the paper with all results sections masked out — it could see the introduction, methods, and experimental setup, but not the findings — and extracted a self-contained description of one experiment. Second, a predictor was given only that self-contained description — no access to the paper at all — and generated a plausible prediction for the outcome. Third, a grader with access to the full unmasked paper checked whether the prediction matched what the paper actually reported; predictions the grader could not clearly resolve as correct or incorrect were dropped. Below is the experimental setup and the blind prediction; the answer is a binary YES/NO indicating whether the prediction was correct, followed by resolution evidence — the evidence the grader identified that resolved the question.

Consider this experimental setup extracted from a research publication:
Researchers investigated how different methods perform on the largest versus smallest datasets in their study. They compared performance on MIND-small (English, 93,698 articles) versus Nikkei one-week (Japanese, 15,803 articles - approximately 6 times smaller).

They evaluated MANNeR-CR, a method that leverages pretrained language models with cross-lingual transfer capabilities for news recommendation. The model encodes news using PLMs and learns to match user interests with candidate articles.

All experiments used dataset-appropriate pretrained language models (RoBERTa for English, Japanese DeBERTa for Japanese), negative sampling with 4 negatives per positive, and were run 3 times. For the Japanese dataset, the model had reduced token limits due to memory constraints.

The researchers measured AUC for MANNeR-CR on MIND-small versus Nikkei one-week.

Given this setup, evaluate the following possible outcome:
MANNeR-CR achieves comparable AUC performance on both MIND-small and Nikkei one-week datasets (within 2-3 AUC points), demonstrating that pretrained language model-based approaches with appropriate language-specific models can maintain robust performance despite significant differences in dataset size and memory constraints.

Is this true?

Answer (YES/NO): NO